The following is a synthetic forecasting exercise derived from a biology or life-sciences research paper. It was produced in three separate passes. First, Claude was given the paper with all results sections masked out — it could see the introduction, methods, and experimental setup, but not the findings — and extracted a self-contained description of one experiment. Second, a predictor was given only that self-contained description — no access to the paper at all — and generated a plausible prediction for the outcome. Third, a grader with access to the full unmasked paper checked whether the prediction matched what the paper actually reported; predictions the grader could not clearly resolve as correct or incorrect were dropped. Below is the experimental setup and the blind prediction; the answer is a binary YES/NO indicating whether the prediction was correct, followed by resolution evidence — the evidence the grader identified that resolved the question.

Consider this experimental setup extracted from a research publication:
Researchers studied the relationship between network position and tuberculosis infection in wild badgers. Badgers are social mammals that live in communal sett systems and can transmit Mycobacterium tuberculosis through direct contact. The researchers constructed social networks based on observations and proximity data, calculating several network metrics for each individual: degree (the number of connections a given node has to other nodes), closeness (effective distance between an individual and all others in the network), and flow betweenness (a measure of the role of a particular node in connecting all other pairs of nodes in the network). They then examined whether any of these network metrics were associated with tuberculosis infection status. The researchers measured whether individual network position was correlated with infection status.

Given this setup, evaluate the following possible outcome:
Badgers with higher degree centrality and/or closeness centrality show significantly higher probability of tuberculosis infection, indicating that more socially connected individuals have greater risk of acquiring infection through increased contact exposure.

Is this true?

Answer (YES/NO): NO